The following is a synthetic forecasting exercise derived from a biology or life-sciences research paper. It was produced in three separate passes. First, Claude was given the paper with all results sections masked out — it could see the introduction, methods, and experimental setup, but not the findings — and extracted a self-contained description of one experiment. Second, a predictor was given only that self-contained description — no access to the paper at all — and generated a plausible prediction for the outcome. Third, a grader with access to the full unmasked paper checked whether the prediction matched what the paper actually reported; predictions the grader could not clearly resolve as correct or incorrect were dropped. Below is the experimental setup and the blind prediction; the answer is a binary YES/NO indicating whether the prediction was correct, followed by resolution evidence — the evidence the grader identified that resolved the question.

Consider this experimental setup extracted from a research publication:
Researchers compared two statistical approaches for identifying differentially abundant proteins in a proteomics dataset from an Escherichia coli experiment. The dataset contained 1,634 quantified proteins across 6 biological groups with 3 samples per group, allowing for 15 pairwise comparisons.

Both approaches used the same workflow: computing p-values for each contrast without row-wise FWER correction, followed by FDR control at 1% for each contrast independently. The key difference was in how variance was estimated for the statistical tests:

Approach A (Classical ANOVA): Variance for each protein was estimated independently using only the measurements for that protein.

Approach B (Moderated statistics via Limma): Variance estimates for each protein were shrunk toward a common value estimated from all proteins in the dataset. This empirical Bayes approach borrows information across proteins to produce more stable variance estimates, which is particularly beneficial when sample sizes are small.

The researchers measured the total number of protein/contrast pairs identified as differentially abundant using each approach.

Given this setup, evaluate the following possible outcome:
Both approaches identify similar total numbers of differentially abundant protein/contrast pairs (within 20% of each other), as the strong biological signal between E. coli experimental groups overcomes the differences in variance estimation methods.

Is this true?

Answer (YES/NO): YES